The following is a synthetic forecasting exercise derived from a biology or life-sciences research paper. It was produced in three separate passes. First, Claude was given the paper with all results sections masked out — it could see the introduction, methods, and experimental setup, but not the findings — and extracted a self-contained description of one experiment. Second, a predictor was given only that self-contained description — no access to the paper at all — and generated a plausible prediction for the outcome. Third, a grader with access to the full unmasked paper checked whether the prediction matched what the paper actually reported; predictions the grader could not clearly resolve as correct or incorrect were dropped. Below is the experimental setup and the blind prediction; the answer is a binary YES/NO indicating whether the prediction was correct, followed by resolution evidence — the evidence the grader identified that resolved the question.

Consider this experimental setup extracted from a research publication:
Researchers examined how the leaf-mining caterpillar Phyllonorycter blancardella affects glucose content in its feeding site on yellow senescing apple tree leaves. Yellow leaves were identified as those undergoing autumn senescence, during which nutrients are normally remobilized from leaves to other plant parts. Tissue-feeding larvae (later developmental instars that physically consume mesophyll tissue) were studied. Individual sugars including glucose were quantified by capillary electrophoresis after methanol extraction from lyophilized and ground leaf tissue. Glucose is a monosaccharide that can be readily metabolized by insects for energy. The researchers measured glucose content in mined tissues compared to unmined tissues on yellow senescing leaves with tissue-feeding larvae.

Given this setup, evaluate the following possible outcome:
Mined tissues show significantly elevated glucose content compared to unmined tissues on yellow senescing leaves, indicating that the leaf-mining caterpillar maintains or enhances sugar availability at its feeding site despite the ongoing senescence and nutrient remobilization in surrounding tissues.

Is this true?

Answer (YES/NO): YES